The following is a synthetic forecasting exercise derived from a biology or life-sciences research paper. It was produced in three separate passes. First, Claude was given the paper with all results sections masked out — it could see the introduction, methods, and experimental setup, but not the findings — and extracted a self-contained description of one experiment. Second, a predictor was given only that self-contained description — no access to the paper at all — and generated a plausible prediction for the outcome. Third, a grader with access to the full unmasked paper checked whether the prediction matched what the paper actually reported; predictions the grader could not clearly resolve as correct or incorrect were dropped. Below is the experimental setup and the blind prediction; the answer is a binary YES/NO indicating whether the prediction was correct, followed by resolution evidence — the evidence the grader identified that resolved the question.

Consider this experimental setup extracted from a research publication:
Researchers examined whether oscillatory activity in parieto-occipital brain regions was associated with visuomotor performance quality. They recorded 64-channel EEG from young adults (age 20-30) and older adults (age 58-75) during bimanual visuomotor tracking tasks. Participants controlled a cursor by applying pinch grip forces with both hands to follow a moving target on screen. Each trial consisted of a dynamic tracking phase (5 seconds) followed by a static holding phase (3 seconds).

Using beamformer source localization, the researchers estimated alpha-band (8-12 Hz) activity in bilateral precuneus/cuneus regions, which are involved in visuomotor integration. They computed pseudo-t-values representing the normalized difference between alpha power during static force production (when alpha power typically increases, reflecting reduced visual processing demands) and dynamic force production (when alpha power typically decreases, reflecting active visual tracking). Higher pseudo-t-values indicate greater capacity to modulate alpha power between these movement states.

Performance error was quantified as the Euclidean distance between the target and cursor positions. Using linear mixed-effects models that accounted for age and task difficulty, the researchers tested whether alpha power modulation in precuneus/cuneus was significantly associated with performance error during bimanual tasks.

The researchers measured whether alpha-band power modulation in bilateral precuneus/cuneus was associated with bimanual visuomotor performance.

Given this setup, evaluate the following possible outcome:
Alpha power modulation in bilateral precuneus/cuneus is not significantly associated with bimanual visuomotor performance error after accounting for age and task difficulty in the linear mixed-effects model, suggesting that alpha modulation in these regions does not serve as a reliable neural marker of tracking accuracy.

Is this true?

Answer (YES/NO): NO